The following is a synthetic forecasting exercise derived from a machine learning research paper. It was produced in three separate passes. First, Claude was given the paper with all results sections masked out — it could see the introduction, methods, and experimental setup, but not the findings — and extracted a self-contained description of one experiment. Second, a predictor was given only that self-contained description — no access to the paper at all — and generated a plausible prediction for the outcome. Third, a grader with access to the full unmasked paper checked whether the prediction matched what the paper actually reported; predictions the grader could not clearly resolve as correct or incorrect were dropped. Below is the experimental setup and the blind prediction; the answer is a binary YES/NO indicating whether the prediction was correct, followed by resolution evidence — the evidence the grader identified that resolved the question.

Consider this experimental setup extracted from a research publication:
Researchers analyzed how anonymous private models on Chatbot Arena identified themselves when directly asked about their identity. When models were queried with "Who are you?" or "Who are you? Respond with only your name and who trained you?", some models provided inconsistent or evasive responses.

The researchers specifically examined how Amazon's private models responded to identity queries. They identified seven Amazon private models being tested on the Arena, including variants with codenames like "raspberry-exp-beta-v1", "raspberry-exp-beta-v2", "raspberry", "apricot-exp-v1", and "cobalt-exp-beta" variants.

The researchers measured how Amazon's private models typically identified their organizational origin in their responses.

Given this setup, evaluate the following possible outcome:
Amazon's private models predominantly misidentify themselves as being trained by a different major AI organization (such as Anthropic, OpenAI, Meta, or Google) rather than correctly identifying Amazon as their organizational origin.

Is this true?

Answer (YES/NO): NO